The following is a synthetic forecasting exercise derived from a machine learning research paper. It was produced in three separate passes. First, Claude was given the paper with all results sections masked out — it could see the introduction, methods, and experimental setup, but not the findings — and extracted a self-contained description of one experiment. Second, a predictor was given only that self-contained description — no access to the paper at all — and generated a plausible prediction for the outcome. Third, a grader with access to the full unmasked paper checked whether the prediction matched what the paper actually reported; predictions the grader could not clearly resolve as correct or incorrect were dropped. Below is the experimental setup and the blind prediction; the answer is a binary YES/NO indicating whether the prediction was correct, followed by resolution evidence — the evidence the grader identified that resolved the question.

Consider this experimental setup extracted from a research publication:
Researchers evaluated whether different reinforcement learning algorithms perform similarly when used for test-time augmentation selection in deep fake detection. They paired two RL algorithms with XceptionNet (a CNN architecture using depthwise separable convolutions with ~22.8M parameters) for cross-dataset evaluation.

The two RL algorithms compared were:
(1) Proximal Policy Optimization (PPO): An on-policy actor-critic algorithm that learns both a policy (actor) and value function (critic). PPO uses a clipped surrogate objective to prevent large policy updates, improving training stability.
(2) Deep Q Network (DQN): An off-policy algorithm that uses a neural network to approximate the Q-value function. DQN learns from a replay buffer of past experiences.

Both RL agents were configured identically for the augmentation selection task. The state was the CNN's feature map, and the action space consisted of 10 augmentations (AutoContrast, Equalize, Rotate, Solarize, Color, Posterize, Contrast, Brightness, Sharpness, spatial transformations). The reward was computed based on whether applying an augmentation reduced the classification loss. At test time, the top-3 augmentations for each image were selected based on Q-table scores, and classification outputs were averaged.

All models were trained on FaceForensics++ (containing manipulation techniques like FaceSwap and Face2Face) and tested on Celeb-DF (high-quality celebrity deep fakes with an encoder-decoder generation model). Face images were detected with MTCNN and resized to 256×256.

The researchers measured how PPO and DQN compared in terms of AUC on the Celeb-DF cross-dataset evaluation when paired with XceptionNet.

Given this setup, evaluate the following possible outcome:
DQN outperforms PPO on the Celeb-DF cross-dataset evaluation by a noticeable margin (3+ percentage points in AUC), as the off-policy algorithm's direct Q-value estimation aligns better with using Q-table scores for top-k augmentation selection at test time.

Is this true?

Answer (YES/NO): NO